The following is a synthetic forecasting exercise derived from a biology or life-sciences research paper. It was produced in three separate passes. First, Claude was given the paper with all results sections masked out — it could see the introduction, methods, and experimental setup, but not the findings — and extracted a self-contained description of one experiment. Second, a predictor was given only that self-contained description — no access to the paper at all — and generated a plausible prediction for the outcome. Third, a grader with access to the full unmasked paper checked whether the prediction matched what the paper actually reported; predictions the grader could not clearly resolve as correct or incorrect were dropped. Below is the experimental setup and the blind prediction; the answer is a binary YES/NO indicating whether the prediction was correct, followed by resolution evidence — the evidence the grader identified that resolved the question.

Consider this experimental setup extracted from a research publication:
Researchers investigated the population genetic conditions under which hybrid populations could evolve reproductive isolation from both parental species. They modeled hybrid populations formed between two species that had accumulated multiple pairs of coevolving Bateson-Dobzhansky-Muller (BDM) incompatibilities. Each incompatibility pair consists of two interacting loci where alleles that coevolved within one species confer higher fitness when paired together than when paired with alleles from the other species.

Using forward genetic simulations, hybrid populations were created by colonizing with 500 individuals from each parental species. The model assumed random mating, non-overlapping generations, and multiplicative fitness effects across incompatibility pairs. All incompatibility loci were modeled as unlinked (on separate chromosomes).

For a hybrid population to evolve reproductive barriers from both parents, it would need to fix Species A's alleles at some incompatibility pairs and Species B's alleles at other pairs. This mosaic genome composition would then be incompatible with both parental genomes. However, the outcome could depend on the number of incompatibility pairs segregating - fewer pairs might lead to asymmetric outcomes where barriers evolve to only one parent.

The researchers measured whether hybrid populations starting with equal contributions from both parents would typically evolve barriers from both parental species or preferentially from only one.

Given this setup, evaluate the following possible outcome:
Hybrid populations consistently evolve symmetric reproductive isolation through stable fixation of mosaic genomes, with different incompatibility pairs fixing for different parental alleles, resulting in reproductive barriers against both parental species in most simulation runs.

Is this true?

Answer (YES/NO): NO